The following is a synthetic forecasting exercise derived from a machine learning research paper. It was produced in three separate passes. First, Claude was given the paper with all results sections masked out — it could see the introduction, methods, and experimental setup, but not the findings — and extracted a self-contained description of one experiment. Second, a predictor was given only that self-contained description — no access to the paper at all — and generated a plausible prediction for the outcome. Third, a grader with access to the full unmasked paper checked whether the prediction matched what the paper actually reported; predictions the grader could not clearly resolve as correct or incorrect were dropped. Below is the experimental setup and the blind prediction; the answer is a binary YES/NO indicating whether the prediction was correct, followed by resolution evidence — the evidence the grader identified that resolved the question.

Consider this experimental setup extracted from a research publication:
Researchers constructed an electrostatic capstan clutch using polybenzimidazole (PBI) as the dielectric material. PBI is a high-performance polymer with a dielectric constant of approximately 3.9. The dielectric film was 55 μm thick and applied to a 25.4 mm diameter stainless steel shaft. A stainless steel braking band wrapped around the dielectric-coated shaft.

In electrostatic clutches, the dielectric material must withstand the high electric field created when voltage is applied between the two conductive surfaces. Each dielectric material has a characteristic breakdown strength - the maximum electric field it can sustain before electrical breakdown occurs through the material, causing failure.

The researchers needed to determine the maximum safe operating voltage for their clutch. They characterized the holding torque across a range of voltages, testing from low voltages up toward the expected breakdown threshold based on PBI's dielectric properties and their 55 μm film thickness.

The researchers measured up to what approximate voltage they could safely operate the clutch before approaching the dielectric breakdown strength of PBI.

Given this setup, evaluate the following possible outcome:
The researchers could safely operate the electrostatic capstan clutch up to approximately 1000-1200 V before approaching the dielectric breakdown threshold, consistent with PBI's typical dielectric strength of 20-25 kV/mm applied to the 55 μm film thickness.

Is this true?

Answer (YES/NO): YES